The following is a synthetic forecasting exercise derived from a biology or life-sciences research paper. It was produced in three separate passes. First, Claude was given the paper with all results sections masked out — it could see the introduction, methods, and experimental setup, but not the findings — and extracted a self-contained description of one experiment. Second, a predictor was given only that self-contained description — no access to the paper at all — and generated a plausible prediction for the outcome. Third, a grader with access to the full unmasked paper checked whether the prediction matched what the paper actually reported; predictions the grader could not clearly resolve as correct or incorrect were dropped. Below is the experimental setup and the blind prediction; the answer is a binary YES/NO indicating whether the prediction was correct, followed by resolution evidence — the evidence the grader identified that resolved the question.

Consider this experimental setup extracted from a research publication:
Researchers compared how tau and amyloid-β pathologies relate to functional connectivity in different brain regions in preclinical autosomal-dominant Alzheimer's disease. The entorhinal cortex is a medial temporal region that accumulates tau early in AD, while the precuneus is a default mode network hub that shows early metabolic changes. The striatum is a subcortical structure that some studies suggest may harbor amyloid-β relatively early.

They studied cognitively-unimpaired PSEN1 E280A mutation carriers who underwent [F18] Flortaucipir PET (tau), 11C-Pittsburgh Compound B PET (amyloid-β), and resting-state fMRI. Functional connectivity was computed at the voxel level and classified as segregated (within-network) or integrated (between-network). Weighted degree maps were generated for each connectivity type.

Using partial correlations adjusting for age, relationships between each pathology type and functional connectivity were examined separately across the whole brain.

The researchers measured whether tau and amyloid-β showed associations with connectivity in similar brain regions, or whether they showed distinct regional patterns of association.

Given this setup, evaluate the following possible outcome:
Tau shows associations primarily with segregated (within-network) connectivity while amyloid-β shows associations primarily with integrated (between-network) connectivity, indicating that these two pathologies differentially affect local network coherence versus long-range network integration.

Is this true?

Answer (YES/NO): NO